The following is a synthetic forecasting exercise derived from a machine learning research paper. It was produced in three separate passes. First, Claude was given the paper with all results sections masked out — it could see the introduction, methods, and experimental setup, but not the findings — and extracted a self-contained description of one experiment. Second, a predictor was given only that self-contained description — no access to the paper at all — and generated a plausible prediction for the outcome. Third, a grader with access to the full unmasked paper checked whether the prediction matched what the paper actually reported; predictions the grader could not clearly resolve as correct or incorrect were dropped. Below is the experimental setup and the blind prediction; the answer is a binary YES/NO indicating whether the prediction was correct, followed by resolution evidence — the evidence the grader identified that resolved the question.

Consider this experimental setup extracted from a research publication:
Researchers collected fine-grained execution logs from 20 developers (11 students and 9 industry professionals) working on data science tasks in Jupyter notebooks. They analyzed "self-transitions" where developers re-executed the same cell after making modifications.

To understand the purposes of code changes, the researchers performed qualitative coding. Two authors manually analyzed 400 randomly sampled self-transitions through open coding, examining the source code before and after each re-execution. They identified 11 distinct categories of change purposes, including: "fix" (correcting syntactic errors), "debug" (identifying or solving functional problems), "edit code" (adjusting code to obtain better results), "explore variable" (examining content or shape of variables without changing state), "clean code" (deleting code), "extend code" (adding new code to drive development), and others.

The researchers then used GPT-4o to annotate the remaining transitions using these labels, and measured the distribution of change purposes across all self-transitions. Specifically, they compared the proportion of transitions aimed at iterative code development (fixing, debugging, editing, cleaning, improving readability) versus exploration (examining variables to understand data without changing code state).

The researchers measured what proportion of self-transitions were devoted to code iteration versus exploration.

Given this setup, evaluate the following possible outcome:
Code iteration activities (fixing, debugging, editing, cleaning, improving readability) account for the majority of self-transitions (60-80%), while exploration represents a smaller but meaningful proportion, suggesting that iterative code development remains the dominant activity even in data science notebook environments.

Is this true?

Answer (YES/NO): YES